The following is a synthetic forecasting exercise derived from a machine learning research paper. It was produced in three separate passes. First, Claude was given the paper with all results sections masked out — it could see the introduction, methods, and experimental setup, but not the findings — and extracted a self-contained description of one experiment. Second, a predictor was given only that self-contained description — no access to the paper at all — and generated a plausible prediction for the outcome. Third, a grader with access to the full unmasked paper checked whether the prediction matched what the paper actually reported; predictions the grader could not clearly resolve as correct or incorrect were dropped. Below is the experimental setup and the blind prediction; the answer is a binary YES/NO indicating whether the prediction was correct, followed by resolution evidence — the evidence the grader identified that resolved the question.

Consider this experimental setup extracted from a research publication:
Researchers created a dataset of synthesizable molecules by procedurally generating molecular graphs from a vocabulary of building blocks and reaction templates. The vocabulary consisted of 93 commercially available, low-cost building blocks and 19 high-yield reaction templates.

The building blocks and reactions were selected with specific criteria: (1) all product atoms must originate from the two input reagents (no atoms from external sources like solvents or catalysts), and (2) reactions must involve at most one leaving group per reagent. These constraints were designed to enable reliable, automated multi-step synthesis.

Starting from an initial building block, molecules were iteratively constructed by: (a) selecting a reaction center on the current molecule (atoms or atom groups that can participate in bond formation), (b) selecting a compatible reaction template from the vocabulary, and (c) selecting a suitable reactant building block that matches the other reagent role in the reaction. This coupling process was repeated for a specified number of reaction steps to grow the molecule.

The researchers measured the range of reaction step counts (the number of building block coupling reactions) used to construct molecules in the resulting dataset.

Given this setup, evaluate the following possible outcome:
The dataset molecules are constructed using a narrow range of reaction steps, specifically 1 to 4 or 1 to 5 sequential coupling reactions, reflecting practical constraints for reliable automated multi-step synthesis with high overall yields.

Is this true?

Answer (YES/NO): NO